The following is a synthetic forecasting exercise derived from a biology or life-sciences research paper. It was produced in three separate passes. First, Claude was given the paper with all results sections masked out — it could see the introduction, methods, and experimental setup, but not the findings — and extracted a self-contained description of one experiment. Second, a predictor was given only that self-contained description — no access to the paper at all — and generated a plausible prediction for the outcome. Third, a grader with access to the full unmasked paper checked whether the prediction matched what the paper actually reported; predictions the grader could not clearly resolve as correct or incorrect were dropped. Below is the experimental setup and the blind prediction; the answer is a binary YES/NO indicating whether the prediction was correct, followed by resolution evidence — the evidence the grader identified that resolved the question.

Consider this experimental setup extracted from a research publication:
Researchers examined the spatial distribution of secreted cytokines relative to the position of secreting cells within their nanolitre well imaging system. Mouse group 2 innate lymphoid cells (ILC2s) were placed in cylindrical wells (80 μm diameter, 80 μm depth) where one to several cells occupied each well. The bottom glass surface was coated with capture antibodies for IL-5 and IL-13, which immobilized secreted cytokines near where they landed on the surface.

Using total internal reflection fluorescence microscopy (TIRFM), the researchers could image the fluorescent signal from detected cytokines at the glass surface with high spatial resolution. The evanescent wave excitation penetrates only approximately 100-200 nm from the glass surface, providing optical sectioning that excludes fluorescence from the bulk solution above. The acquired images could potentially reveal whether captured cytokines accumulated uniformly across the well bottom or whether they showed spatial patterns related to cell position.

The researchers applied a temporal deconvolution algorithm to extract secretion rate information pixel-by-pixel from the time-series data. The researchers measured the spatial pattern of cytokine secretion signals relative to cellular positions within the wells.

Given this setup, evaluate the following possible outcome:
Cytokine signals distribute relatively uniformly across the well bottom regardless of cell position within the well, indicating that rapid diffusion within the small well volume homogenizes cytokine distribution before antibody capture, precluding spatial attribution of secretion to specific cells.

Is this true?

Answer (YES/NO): NO